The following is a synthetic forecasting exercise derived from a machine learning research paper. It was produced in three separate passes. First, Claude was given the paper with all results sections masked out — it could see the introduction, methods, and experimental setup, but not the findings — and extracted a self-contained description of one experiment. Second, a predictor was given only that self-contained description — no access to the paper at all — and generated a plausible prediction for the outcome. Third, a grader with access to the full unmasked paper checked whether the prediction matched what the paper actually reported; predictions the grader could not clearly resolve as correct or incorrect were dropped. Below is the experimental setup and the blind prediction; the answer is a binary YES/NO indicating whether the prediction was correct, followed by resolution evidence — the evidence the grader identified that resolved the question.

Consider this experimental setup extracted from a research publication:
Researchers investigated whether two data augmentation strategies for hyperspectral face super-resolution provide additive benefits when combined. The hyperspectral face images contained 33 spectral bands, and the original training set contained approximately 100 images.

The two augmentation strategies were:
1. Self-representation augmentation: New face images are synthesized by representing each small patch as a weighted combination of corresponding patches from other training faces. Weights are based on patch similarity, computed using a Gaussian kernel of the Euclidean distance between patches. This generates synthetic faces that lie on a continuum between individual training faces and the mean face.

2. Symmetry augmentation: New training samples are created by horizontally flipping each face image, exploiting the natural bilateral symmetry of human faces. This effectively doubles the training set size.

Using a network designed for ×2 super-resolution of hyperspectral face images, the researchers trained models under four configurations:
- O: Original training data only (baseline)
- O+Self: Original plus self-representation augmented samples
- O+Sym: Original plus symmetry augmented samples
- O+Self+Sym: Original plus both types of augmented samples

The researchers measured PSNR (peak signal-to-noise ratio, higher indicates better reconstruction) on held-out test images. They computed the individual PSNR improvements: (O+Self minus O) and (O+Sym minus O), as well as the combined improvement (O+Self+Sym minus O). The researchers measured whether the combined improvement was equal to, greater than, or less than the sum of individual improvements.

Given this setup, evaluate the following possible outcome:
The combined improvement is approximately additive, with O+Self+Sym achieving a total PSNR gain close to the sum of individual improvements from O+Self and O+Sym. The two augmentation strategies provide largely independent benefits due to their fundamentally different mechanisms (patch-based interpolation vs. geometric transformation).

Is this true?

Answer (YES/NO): NO